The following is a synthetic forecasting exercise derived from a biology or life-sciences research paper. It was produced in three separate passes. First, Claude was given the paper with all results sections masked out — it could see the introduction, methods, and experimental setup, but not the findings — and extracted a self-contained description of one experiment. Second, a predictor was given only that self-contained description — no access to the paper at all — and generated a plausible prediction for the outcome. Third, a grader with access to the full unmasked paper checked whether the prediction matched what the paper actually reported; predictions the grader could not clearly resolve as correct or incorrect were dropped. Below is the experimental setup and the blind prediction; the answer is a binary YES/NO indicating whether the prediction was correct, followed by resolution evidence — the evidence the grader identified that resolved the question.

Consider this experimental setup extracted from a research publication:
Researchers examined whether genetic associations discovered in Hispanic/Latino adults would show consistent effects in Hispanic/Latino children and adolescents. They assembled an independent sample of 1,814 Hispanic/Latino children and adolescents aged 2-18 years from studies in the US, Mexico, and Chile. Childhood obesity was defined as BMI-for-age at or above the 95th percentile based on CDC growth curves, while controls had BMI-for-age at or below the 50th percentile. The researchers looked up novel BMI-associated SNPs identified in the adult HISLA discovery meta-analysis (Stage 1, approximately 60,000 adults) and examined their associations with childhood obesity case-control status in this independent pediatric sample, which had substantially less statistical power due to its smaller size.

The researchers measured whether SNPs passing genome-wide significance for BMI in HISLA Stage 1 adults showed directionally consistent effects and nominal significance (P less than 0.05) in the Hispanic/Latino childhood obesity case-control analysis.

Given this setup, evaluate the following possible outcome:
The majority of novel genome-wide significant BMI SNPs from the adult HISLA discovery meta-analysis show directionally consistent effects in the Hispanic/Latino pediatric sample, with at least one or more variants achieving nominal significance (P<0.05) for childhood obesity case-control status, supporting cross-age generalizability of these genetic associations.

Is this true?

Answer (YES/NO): YES